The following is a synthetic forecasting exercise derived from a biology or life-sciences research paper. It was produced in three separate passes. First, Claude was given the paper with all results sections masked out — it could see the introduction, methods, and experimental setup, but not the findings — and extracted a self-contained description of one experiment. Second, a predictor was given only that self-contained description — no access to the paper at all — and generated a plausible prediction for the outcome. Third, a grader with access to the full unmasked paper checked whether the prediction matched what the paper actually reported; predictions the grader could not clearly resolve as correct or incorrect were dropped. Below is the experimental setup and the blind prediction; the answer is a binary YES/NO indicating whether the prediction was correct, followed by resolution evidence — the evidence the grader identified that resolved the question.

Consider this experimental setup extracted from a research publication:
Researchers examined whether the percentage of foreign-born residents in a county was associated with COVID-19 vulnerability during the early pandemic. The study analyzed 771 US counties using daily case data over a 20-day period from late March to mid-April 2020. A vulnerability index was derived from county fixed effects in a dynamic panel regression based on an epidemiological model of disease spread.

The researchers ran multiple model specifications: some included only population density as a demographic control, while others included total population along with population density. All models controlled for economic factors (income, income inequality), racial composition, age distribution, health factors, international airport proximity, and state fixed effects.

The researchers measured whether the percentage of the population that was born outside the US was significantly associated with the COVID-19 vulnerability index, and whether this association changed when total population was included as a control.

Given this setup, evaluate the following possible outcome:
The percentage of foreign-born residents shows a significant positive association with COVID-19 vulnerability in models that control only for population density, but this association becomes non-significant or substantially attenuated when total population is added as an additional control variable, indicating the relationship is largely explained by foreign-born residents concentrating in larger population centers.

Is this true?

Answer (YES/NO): NO